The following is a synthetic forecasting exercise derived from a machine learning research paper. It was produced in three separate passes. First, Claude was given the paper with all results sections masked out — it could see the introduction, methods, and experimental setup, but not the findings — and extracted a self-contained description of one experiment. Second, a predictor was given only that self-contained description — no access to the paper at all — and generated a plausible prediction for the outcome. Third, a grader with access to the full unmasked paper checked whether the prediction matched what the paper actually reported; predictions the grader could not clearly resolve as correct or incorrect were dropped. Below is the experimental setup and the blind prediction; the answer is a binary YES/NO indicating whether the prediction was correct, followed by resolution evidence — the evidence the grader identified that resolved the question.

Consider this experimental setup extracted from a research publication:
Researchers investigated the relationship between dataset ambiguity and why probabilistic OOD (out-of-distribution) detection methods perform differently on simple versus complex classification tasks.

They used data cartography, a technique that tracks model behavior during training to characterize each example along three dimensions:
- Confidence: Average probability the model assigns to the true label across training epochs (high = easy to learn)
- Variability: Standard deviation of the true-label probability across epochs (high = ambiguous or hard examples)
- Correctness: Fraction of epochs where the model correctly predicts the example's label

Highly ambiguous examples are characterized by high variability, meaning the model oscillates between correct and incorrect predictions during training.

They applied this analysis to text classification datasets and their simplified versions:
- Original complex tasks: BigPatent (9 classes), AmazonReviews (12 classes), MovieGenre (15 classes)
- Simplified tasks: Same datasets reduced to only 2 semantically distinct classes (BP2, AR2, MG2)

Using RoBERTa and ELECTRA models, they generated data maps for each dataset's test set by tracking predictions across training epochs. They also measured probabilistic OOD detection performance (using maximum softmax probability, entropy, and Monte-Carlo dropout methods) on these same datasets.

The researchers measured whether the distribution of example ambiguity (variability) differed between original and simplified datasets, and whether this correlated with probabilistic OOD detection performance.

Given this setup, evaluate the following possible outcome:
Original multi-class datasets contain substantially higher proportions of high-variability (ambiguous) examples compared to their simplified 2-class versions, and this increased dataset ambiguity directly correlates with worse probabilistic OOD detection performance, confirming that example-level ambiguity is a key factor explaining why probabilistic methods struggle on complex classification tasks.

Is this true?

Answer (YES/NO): YES